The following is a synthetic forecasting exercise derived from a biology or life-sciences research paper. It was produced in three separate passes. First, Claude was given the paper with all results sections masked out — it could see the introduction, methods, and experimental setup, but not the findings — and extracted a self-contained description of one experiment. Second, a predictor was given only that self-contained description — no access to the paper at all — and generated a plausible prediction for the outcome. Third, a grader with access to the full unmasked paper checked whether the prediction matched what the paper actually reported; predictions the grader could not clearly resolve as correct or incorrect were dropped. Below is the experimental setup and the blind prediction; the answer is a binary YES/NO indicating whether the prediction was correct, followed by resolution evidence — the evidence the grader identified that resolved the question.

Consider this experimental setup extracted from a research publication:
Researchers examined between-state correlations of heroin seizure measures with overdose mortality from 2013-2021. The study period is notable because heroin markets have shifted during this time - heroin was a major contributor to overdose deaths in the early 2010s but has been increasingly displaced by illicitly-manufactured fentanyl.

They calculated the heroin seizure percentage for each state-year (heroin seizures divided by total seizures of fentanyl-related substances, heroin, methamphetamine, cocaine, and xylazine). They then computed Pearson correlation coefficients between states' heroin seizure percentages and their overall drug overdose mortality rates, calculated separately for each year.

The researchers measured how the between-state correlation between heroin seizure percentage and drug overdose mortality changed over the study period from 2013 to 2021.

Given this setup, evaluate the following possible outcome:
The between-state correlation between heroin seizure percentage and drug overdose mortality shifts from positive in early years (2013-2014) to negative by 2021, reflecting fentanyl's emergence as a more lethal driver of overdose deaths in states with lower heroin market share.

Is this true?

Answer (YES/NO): NO